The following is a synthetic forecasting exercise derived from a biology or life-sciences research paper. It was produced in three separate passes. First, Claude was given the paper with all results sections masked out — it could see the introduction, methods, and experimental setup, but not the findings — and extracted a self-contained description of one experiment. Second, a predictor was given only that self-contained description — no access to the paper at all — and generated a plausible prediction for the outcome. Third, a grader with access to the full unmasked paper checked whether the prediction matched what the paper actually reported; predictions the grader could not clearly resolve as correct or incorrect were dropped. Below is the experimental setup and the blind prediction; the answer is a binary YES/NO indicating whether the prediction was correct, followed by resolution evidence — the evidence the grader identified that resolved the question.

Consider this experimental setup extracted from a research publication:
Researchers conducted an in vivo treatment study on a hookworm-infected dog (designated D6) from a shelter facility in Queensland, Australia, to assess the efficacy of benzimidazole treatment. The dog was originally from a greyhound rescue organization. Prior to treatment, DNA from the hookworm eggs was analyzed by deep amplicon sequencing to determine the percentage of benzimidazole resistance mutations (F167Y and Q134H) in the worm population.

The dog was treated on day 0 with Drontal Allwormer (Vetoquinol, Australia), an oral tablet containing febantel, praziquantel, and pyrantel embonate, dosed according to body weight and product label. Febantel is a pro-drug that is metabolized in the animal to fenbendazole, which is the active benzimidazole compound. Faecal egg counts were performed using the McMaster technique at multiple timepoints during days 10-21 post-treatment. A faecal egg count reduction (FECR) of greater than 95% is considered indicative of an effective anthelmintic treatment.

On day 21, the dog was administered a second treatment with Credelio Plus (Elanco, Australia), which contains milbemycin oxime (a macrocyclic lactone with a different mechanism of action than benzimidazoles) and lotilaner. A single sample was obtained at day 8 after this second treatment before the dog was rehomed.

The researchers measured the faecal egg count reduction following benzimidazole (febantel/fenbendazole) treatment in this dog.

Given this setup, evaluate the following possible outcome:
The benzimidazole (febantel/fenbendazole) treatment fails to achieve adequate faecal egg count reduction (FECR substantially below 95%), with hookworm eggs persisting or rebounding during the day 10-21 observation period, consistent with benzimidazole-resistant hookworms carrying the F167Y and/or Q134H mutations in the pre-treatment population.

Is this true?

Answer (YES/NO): YES